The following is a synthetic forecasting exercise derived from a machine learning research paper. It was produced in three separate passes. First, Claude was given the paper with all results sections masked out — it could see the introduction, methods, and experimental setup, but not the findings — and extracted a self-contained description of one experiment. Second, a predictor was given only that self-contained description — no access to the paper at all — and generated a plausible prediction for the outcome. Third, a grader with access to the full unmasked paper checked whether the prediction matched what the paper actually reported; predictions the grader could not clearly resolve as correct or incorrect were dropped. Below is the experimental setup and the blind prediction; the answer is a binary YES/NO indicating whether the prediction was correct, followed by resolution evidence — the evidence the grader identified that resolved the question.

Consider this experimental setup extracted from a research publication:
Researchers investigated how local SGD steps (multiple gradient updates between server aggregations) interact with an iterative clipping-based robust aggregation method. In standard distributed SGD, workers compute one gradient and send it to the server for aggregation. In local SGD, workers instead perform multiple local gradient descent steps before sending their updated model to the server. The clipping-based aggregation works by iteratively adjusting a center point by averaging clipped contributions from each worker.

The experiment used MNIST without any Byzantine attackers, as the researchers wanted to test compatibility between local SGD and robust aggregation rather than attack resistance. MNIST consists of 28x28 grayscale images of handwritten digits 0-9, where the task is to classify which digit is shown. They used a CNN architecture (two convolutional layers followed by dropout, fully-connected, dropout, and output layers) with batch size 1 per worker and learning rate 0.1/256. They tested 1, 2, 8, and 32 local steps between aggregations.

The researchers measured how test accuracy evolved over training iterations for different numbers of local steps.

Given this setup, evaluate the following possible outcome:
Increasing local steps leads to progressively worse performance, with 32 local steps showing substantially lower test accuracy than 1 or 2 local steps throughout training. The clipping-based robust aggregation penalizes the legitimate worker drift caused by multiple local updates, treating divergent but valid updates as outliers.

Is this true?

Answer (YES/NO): NO